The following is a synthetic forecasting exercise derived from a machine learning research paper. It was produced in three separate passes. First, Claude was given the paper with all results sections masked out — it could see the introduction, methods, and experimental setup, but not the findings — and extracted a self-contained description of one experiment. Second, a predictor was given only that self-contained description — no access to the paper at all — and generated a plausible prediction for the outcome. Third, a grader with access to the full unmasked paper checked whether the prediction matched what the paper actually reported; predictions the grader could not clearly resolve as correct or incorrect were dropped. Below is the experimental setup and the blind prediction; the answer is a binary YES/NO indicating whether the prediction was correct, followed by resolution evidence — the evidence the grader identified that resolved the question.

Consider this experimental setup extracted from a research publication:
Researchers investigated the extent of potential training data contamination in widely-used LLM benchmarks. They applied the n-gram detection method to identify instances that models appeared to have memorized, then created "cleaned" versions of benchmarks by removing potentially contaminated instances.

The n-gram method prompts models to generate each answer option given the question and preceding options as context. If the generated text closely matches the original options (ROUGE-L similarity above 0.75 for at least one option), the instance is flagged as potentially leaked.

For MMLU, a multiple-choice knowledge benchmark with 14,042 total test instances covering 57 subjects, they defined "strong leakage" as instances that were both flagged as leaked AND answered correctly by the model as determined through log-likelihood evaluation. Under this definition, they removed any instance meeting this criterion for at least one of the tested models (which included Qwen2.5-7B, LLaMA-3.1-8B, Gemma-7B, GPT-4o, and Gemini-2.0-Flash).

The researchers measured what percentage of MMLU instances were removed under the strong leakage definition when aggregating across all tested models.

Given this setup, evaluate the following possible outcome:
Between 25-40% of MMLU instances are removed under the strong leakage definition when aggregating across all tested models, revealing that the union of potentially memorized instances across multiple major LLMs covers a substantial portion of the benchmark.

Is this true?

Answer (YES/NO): NO